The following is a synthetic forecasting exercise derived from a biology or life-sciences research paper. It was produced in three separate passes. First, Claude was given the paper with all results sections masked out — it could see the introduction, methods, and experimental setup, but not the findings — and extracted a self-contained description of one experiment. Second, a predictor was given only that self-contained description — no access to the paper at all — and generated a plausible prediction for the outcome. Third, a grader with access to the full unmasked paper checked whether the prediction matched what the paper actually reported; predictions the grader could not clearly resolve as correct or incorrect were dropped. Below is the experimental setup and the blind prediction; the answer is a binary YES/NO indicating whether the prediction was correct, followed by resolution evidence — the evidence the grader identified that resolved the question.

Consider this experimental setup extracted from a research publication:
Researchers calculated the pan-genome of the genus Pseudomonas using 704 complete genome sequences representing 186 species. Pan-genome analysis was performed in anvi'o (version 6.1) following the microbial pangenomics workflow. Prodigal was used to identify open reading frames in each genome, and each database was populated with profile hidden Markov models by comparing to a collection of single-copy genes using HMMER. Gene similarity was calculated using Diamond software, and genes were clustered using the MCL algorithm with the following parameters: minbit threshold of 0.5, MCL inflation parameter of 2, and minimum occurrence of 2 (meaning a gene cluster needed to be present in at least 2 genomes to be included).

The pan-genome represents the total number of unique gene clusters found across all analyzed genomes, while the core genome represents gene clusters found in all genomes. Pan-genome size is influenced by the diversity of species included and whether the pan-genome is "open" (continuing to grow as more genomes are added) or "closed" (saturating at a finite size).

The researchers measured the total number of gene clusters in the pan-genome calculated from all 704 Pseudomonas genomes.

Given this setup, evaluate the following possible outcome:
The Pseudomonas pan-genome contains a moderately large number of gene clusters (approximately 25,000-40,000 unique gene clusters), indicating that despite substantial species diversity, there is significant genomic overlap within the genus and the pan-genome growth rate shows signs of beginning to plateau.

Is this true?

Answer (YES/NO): NO